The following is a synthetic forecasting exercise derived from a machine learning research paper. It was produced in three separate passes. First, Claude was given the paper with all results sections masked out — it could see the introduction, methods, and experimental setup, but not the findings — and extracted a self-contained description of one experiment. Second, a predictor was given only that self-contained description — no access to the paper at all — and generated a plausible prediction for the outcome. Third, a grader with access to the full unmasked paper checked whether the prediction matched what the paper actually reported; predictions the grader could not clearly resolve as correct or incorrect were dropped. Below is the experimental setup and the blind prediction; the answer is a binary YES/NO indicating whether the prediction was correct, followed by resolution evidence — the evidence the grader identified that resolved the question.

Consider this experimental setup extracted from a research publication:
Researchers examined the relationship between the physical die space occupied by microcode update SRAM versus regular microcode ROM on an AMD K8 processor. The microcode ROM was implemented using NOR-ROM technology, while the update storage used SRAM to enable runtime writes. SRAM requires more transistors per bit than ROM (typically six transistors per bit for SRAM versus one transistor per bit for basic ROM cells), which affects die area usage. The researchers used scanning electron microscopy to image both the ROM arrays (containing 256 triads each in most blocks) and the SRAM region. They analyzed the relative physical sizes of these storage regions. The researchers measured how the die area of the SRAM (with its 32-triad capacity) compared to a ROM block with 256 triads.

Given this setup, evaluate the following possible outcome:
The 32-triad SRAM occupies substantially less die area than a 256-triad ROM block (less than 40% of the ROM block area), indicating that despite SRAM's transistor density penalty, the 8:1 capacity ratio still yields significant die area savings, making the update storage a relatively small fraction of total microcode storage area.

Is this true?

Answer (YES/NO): NO